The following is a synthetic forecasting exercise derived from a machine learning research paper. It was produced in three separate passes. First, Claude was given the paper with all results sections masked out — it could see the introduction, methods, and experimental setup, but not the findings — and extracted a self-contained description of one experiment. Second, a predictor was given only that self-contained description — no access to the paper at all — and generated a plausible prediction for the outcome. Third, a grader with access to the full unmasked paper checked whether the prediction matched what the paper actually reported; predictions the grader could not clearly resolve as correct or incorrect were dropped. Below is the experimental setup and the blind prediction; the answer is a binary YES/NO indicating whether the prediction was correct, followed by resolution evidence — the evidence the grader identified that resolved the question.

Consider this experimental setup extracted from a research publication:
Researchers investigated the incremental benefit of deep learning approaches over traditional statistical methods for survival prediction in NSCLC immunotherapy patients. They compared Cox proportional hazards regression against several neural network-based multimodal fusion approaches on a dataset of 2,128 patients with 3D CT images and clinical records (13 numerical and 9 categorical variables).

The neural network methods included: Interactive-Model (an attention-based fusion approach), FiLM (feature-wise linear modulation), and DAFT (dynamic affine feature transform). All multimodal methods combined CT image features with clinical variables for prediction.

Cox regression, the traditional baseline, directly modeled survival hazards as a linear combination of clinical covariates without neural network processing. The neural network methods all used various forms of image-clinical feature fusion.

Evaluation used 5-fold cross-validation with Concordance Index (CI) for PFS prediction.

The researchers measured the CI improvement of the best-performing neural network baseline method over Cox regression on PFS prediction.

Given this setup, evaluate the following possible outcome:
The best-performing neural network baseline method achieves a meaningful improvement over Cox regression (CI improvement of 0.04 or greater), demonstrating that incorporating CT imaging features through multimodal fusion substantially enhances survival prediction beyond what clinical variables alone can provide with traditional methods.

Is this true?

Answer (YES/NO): NO